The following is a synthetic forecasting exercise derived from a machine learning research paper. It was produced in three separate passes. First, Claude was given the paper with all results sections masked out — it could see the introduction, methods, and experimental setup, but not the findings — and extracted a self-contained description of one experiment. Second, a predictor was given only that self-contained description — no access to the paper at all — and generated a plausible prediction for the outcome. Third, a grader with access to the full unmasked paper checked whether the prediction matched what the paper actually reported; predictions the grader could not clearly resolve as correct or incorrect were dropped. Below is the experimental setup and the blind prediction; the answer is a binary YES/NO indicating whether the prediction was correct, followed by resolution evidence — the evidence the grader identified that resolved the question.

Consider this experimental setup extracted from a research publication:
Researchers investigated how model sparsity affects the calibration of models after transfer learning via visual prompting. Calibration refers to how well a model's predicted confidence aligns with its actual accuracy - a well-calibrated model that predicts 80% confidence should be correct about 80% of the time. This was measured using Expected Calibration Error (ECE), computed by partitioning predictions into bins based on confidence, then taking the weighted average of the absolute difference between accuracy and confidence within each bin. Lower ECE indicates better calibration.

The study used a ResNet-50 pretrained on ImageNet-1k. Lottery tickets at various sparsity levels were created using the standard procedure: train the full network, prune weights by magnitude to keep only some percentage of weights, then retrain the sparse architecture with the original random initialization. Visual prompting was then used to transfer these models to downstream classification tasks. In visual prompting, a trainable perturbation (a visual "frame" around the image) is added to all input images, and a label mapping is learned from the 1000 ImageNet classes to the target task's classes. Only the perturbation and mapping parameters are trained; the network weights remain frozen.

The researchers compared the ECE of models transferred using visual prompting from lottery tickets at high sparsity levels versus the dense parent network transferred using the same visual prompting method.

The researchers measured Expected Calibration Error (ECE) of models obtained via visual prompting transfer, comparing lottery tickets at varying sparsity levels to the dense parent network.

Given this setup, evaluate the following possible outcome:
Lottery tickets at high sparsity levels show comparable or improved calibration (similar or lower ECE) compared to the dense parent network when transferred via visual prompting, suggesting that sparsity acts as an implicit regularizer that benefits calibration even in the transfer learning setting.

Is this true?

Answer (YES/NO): NO